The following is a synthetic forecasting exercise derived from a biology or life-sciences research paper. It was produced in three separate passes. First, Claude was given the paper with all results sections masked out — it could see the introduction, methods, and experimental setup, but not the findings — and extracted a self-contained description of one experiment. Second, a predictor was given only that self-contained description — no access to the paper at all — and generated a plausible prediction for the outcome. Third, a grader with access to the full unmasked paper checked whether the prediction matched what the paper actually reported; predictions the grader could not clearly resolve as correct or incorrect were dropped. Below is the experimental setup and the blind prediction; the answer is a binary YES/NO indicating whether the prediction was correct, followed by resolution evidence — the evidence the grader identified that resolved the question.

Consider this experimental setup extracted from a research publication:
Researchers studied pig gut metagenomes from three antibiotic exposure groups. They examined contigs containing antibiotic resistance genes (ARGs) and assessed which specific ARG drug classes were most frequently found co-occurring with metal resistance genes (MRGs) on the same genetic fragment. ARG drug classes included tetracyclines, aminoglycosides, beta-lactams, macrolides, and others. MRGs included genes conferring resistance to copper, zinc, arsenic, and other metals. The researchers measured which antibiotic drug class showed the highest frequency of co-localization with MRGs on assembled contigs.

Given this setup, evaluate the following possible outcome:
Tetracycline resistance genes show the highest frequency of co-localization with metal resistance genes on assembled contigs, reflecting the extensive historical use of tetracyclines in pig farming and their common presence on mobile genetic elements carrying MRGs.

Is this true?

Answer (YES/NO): NO